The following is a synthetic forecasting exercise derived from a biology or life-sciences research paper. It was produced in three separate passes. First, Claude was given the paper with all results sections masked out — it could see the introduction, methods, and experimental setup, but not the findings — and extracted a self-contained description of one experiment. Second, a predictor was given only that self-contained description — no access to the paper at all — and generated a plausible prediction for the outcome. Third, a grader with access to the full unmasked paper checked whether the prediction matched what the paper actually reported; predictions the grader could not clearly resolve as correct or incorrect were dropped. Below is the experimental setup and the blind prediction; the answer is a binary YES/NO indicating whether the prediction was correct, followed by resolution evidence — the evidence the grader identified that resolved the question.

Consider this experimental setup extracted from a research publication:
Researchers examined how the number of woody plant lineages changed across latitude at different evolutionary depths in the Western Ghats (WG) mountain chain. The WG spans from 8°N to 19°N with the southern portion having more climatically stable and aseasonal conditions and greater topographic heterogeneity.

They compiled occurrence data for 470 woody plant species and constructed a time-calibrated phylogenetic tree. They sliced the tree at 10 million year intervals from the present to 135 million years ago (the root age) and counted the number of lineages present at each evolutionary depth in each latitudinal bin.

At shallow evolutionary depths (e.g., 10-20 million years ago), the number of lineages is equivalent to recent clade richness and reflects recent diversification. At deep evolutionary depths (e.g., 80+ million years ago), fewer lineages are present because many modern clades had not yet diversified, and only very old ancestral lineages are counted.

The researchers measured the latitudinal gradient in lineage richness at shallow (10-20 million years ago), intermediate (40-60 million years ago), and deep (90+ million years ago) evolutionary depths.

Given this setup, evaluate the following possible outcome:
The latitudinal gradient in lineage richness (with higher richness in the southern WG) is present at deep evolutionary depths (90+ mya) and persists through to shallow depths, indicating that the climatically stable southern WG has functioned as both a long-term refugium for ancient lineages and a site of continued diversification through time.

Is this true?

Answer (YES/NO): YES